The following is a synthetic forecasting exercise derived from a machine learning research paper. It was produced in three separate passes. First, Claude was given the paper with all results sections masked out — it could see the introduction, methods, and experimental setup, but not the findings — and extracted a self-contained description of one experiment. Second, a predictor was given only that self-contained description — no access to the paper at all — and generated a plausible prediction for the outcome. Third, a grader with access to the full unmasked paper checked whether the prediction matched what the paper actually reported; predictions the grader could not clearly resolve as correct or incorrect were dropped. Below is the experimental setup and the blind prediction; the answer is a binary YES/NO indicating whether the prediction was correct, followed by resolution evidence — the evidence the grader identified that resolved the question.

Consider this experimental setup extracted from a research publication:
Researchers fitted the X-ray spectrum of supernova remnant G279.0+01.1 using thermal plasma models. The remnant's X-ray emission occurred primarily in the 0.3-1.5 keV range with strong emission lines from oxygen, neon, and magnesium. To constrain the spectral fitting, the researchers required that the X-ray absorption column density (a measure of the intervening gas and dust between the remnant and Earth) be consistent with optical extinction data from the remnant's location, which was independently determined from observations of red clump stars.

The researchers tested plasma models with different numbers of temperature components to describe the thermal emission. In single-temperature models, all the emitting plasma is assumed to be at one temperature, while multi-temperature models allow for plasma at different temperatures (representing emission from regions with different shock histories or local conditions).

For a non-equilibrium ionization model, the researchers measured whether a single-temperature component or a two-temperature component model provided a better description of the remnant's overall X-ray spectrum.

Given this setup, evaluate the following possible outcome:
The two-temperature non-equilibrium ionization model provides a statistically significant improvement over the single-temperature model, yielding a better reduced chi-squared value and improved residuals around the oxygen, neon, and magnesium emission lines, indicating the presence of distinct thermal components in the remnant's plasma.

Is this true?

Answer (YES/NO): YES